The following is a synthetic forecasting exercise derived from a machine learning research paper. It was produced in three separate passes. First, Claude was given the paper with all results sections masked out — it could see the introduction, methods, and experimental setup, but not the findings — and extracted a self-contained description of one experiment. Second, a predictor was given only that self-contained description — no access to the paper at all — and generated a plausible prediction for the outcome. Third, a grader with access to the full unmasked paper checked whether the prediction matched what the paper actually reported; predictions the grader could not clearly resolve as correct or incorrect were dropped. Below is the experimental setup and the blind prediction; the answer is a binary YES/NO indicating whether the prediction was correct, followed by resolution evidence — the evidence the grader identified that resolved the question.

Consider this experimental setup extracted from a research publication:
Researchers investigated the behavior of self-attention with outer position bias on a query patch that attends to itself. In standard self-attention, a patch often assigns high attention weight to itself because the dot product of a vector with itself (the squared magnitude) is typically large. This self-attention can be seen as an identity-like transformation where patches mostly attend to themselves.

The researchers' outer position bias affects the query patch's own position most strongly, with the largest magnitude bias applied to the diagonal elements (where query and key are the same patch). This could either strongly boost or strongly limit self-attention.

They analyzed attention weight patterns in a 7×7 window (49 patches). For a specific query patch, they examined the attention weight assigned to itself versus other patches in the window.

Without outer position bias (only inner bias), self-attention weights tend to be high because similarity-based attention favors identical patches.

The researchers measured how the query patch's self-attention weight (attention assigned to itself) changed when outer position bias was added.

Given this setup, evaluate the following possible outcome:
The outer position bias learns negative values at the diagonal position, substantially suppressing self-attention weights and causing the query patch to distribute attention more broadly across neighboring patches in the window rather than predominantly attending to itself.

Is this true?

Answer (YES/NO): YES